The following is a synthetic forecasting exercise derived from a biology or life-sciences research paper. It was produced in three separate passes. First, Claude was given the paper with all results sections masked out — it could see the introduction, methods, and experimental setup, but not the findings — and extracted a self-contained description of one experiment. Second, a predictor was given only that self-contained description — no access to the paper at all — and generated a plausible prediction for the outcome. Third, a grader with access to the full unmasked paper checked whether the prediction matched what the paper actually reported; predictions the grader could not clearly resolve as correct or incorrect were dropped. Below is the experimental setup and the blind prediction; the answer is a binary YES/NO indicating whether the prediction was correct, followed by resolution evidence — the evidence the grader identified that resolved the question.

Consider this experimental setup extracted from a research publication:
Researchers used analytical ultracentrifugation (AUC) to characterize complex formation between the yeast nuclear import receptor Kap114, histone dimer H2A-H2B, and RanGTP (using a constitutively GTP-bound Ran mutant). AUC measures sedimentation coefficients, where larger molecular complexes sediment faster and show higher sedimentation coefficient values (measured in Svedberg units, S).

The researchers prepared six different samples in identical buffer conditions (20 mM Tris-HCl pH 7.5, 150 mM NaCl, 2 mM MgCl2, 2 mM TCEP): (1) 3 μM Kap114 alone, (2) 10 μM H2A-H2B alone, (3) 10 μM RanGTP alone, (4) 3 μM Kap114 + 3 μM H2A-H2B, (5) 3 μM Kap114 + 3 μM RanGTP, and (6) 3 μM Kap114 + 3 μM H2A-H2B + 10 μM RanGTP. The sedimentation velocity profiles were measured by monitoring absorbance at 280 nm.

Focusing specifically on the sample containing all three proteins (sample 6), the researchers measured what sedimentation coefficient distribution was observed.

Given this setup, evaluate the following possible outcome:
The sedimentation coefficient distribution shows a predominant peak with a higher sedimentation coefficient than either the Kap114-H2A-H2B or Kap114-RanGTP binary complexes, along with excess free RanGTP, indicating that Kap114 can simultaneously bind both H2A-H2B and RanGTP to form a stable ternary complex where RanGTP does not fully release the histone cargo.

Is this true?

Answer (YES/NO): YES